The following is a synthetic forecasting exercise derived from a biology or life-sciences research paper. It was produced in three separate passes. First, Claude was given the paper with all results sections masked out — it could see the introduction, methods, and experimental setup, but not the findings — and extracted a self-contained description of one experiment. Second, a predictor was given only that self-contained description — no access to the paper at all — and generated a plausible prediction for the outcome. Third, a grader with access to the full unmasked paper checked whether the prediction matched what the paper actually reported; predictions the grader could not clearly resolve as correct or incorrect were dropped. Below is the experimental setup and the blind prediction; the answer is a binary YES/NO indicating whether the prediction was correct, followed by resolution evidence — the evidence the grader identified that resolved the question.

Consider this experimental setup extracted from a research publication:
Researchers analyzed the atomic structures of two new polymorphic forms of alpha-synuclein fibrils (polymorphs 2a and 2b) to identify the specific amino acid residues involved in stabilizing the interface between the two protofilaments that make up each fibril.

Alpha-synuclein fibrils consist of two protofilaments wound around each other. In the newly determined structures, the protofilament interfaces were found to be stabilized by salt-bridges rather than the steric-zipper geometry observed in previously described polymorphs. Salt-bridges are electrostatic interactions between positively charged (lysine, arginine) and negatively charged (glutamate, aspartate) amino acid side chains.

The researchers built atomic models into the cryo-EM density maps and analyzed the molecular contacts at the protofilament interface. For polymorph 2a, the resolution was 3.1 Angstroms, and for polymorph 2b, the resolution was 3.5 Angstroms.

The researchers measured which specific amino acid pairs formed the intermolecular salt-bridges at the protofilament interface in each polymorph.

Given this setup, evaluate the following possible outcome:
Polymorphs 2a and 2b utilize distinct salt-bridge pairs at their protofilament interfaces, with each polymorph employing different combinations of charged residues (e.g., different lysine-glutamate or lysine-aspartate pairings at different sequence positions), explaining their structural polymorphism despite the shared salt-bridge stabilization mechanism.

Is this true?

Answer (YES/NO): YES